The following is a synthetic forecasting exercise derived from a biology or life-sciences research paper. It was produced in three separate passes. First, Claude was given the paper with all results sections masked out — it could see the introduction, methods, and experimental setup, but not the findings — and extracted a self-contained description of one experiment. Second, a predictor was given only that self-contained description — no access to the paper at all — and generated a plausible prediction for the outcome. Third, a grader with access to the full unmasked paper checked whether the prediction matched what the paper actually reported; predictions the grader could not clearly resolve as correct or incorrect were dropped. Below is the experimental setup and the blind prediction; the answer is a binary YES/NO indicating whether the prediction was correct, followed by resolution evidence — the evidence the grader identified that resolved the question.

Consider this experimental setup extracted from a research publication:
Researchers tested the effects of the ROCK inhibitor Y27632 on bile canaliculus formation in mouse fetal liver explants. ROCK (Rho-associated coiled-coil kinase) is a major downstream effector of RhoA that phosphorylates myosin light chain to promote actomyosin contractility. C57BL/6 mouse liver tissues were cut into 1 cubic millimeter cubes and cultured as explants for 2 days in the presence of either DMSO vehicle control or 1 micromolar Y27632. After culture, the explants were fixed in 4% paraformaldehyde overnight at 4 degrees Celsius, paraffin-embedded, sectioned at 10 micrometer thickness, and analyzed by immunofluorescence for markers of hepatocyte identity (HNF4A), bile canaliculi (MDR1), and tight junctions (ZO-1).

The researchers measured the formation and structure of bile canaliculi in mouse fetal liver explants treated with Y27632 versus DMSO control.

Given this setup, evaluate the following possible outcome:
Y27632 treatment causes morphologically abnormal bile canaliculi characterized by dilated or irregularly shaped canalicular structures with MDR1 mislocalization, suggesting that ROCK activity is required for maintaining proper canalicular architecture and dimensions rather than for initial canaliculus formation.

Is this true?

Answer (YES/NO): NO